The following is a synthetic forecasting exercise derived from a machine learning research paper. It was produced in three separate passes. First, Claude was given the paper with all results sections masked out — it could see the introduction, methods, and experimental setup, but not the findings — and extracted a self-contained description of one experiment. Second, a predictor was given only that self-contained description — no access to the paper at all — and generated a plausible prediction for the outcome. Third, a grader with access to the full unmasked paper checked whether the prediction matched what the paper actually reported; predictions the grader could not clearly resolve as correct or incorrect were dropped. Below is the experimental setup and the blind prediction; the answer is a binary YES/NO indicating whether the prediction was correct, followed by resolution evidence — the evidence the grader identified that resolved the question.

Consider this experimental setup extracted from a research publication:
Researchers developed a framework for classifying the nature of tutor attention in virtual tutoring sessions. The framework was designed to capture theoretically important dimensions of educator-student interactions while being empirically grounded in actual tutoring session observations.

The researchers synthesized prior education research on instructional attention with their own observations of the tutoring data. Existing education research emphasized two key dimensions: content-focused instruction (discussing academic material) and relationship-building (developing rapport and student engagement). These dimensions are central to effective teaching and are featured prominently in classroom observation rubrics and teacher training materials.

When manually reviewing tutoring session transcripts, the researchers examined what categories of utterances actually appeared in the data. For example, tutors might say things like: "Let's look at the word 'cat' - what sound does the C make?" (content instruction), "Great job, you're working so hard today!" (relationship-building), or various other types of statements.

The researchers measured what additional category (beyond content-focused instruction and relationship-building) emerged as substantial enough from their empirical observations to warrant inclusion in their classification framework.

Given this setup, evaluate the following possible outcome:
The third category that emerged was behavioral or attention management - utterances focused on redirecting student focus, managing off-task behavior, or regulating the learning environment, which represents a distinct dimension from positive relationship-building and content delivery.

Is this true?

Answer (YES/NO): NO